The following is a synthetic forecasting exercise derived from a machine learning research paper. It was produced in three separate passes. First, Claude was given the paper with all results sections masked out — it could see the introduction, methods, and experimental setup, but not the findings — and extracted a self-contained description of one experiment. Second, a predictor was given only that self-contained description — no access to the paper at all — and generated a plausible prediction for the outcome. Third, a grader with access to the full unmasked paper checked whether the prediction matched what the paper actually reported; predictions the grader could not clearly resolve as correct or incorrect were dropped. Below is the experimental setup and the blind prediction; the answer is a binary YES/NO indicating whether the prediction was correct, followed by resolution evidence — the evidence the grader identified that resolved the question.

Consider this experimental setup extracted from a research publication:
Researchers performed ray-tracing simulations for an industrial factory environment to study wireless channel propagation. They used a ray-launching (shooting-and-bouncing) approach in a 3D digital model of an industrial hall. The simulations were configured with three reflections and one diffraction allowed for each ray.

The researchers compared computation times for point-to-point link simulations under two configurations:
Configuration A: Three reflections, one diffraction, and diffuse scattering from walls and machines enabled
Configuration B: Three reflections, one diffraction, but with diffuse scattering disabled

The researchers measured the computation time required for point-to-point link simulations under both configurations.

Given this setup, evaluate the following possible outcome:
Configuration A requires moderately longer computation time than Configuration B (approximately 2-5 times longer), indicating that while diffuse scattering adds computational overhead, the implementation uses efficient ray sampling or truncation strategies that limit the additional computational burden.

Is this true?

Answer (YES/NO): YES